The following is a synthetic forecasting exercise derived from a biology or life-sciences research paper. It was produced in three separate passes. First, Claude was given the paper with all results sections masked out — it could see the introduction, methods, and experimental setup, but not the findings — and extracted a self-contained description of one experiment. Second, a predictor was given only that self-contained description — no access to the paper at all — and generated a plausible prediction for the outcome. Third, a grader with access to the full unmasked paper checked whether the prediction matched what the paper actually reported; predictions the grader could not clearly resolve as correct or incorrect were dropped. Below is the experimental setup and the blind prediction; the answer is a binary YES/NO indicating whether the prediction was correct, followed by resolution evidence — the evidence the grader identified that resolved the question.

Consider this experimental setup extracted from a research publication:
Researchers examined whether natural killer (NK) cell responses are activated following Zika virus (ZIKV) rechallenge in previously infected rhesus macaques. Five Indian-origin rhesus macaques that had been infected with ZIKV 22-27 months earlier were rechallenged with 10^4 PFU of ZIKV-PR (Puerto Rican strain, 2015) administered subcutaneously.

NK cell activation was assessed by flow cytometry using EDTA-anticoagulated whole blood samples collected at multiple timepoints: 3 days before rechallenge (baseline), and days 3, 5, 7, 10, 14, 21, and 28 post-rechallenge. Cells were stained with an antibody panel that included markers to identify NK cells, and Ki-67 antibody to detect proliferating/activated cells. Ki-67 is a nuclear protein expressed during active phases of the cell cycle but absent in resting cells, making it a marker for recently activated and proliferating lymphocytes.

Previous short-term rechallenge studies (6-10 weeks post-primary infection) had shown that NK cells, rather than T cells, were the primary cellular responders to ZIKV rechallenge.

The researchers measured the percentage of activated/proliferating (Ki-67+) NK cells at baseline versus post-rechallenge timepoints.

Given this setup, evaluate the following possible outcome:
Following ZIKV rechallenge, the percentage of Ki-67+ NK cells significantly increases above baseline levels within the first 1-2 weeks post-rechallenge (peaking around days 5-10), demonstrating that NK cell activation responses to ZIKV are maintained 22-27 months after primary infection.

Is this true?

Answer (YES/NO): NO